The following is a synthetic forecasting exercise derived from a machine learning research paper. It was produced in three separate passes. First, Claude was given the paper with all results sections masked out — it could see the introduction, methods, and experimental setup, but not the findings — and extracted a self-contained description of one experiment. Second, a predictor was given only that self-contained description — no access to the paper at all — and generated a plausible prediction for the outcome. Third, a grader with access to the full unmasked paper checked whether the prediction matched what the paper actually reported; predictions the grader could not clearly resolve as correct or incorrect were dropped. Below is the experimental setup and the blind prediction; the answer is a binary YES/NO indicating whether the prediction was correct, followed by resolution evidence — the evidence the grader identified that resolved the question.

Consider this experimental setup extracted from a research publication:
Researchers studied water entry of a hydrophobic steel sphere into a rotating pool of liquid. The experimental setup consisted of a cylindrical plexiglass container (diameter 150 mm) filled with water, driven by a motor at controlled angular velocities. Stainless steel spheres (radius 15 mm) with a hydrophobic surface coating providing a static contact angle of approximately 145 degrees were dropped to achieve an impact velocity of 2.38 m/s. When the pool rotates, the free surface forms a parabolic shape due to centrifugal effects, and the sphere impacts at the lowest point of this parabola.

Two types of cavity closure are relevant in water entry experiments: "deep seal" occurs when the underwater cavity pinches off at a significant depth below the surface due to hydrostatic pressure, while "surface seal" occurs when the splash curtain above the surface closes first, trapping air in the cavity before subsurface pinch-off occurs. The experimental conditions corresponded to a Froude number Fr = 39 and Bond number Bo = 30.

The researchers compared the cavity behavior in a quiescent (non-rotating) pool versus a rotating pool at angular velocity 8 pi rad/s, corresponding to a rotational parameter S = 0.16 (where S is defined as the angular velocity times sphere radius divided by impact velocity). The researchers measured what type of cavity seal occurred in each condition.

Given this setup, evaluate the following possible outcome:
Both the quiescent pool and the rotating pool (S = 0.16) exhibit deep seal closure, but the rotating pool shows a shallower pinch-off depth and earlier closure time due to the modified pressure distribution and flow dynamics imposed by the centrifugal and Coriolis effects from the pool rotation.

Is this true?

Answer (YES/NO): NO